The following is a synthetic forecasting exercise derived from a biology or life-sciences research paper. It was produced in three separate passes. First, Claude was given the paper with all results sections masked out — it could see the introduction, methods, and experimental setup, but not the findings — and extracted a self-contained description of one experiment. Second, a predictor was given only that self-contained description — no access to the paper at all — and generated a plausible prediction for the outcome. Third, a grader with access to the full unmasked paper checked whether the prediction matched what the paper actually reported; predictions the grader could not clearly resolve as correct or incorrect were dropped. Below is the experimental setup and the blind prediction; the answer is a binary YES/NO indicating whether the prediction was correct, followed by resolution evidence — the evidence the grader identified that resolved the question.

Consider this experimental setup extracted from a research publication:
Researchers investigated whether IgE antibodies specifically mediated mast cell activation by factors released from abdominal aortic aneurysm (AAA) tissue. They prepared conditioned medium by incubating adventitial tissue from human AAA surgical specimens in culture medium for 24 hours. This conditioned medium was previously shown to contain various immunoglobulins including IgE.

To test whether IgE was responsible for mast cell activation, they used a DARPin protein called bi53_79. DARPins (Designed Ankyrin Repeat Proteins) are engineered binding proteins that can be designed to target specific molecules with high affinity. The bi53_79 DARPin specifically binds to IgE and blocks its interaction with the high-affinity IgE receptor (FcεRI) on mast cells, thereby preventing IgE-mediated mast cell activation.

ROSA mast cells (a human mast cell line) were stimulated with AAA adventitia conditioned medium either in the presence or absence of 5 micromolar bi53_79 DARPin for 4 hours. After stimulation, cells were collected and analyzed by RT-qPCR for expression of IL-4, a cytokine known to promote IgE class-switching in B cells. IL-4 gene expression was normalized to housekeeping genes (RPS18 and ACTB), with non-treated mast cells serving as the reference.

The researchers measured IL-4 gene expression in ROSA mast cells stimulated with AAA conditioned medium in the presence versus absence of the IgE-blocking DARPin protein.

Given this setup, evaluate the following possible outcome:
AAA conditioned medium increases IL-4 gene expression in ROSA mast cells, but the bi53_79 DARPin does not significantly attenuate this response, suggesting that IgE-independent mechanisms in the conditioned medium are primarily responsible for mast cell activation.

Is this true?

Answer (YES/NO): NO